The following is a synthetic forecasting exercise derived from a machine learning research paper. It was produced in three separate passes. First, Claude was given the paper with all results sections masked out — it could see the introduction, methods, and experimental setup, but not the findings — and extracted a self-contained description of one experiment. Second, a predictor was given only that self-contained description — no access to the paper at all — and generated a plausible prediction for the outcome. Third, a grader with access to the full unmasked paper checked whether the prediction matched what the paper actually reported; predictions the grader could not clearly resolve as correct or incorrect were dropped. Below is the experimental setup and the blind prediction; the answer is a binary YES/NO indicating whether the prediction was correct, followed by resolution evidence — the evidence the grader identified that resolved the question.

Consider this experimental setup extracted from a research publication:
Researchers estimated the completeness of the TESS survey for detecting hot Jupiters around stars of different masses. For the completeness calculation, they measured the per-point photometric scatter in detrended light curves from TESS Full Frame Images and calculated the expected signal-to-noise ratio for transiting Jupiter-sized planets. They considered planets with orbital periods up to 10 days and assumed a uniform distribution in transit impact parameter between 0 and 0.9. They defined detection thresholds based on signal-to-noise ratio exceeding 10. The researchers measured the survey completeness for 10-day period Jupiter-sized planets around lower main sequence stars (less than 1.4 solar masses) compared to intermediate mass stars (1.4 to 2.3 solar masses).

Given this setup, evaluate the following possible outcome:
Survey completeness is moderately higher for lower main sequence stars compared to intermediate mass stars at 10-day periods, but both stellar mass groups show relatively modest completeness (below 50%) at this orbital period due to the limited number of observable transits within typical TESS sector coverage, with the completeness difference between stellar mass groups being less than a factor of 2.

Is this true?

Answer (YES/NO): NO